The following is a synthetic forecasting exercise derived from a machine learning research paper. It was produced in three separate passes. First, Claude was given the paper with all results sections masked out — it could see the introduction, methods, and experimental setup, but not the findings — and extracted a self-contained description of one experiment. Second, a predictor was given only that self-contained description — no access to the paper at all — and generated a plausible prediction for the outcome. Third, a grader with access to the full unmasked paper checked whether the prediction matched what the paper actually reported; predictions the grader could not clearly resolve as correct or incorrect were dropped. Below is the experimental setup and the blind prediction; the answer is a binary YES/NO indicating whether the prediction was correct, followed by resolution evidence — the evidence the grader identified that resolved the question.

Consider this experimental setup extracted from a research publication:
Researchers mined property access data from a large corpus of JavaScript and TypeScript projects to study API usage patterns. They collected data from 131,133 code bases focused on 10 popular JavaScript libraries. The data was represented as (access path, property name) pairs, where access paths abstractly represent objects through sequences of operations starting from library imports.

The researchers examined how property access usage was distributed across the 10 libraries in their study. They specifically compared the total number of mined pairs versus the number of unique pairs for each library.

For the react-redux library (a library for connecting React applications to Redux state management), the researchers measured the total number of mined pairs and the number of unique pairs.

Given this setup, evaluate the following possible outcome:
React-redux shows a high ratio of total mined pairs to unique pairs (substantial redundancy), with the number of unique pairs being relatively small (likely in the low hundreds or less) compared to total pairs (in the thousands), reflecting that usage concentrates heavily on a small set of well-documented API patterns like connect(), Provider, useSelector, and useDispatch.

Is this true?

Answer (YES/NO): NO